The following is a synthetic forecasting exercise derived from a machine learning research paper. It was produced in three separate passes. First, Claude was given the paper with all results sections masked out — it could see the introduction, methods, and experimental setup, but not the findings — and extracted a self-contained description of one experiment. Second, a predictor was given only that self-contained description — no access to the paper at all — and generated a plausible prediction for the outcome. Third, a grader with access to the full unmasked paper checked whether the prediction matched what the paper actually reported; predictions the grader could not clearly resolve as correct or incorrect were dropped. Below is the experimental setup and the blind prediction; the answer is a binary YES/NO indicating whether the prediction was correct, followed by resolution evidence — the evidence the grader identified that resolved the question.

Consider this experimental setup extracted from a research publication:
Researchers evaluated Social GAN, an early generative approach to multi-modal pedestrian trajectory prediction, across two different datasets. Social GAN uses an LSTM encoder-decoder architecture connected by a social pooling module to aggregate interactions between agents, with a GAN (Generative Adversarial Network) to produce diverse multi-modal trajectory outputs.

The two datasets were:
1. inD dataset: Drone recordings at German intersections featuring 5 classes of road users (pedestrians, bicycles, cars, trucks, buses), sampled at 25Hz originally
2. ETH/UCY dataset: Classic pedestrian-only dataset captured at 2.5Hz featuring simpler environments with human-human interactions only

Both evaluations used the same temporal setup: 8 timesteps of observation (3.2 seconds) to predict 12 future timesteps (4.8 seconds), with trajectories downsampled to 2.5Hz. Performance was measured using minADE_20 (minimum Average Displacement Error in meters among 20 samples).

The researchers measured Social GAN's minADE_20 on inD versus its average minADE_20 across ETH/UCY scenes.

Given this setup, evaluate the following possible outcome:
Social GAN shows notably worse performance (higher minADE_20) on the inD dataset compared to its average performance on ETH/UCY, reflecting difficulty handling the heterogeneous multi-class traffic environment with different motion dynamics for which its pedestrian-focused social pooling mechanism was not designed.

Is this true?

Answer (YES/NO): NO